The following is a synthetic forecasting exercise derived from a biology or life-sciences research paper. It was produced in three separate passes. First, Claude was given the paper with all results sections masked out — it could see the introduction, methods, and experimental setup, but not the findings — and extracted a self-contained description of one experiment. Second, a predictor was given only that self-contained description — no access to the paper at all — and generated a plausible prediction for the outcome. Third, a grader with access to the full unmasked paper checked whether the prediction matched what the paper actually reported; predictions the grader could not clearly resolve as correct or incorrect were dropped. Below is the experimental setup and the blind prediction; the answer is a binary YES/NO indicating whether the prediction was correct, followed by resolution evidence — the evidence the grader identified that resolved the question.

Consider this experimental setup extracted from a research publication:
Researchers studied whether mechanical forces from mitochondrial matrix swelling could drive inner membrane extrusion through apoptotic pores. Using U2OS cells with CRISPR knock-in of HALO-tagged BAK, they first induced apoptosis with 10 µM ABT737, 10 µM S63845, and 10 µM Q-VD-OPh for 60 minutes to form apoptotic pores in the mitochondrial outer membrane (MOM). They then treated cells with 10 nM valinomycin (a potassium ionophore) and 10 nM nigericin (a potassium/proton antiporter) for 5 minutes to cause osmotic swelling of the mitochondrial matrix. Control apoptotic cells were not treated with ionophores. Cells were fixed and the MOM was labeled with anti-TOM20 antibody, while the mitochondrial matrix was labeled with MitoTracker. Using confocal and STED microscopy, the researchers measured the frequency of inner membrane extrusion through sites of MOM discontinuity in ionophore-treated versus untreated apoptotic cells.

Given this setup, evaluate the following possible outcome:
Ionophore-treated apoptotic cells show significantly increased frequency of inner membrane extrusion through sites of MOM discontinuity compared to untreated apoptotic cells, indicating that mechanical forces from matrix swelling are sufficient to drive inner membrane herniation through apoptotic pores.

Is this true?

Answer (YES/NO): YES